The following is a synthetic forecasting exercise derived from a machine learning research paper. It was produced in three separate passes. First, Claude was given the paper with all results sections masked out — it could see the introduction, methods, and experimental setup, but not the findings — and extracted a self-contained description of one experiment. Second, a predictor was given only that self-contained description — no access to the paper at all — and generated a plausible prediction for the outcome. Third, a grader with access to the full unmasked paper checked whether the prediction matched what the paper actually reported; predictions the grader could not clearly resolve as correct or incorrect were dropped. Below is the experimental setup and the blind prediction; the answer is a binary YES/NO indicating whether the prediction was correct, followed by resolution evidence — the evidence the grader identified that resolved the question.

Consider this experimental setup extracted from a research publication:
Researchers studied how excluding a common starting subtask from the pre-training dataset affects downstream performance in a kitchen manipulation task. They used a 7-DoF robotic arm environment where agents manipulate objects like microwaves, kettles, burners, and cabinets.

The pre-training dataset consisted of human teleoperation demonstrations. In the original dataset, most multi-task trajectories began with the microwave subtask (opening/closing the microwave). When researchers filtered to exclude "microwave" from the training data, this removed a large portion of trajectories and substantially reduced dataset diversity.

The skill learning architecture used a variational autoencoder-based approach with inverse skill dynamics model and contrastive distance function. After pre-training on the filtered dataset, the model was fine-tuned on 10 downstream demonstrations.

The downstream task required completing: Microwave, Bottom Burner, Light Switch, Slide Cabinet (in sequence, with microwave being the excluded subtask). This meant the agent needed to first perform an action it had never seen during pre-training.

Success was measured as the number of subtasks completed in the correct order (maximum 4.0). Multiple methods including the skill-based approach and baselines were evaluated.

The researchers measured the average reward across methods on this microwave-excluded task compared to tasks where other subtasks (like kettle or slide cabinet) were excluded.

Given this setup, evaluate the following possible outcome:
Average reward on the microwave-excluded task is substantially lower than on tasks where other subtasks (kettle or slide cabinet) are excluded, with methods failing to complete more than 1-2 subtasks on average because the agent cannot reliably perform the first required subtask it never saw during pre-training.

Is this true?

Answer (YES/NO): NO